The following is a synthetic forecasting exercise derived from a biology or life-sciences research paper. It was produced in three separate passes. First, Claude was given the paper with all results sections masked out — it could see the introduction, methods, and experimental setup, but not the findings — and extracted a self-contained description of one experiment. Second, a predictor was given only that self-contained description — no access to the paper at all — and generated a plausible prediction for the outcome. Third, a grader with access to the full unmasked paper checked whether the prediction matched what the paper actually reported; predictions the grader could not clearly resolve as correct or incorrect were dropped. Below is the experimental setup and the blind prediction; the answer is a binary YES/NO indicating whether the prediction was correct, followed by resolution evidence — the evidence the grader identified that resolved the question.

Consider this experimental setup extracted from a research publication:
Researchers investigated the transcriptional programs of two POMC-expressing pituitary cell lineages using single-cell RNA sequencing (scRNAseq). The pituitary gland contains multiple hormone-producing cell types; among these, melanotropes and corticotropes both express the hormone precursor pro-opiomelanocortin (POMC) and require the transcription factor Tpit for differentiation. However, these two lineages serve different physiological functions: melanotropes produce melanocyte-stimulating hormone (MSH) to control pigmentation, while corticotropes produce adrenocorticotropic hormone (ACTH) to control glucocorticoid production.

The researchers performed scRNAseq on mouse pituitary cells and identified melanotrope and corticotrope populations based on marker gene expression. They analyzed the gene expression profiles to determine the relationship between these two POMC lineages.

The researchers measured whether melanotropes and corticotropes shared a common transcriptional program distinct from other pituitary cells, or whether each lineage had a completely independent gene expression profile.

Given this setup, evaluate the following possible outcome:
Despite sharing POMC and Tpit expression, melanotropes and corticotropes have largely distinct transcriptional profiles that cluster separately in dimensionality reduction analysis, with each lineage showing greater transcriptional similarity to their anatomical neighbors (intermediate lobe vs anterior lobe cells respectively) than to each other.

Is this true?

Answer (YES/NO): NO